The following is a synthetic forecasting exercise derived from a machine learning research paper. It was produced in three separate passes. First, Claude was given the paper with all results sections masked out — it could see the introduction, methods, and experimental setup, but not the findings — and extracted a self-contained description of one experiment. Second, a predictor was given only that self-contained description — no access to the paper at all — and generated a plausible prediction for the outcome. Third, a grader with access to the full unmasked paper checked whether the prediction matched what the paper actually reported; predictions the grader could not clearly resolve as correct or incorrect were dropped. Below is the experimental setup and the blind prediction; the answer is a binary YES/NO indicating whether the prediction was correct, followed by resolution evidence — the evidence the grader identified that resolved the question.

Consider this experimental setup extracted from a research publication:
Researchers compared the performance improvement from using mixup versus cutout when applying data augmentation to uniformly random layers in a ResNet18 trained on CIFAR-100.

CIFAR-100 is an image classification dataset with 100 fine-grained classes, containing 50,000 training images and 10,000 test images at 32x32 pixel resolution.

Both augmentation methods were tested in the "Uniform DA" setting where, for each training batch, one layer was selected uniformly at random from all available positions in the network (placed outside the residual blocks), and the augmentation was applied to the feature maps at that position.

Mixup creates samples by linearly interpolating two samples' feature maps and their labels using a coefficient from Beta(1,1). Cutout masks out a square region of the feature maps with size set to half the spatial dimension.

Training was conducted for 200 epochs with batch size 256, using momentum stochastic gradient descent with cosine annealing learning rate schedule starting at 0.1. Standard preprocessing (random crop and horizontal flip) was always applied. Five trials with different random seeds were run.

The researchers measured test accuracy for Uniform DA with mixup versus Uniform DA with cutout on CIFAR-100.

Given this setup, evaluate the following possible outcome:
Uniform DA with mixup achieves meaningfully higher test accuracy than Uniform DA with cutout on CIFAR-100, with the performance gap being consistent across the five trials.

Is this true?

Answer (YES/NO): YES